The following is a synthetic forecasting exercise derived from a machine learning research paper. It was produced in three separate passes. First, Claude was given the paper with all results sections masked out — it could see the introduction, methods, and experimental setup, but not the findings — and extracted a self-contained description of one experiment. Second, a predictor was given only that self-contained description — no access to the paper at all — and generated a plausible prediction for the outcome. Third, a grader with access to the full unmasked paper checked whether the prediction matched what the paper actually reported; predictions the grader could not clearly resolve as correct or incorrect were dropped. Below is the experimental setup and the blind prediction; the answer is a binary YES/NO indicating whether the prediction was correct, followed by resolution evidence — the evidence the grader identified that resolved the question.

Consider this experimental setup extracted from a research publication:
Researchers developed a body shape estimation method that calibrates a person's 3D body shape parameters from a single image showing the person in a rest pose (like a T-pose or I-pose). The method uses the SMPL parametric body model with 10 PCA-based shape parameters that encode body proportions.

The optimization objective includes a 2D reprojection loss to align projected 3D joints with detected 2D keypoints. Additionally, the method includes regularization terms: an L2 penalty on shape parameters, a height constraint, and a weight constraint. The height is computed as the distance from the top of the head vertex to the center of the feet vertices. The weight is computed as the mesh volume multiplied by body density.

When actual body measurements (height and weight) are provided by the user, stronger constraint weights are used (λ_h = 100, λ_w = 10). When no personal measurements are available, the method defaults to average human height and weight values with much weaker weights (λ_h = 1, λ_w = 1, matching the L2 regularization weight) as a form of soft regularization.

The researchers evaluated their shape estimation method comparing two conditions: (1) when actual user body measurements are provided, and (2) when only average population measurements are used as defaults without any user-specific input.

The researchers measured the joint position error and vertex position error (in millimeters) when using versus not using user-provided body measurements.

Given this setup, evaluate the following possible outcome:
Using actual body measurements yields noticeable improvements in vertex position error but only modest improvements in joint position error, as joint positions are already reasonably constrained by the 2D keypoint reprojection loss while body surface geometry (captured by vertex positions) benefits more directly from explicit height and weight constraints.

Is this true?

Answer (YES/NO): NO